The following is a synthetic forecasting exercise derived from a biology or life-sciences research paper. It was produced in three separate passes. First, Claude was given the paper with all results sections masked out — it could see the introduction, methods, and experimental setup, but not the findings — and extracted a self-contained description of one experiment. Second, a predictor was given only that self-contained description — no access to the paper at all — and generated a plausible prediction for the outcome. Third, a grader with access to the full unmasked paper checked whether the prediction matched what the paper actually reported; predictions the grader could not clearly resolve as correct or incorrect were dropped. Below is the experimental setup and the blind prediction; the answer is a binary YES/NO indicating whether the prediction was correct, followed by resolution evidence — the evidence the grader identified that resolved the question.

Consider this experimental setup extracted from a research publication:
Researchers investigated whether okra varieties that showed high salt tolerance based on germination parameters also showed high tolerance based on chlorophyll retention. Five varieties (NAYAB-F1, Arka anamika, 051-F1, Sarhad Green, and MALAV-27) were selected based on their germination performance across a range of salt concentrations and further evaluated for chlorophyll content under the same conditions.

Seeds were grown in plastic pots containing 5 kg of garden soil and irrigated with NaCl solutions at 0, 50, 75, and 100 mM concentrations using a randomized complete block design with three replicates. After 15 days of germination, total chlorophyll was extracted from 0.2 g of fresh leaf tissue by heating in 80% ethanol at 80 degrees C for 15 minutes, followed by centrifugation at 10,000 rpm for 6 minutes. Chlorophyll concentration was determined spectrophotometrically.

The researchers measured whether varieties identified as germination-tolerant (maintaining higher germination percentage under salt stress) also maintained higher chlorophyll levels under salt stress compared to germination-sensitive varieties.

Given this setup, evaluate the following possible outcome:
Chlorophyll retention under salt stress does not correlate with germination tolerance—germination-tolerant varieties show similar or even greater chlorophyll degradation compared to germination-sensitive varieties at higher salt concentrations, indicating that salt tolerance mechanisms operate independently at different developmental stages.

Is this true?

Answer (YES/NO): NO